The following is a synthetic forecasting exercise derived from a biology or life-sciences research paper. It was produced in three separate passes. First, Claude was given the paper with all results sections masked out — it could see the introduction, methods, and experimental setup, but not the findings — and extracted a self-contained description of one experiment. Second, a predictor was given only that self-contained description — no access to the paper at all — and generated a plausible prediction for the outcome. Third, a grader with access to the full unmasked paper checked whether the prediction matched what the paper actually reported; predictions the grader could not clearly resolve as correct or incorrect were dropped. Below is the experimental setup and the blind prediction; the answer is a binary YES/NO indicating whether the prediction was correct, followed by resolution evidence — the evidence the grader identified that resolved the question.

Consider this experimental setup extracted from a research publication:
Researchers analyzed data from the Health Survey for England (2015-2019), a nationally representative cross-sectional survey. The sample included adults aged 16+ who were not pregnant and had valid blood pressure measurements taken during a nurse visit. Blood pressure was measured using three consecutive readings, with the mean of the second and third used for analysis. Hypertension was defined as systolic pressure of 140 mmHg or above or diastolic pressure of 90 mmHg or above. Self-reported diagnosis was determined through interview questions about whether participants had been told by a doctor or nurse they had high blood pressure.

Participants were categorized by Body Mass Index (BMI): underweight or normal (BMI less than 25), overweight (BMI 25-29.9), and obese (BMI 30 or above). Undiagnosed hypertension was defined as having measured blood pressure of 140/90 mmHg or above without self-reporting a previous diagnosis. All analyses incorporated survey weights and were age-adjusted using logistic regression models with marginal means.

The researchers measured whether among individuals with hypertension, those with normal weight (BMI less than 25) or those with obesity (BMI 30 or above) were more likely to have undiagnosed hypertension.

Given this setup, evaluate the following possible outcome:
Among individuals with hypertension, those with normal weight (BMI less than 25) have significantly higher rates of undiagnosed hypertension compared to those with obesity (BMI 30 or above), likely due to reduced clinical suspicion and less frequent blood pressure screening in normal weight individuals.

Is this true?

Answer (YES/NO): YES